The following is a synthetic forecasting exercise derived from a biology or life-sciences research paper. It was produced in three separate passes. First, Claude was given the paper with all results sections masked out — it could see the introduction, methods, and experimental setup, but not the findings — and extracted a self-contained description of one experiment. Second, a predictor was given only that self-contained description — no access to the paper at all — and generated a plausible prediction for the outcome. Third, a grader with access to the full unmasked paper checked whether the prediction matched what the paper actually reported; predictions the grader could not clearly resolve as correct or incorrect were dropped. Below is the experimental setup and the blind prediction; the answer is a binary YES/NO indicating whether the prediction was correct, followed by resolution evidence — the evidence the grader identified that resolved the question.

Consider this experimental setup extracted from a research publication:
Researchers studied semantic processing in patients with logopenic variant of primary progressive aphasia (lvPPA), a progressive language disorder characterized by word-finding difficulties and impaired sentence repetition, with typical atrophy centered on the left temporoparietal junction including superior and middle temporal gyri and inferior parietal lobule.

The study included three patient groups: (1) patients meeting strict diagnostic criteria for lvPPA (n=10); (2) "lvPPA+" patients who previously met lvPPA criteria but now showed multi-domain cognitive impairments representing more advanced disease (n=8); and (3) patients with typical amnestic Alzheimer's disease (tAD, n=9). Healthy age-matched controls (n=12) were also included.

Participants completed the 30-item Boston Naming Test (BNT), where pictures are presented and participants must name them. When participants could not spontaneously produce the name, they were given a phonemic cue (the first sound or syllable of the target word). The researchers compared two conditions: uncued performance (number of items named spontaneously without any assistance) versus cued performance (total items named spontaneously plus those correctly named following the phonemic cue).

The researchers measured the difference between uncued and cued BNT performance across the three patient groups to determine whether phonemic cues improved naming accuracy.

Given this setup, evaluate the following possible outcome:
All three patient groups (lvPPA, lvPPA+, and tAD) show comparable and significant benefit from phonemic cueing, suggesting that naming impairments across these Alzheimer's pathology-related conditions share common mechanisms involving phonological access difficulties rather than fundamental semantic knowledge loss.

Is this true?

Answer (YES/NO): YES